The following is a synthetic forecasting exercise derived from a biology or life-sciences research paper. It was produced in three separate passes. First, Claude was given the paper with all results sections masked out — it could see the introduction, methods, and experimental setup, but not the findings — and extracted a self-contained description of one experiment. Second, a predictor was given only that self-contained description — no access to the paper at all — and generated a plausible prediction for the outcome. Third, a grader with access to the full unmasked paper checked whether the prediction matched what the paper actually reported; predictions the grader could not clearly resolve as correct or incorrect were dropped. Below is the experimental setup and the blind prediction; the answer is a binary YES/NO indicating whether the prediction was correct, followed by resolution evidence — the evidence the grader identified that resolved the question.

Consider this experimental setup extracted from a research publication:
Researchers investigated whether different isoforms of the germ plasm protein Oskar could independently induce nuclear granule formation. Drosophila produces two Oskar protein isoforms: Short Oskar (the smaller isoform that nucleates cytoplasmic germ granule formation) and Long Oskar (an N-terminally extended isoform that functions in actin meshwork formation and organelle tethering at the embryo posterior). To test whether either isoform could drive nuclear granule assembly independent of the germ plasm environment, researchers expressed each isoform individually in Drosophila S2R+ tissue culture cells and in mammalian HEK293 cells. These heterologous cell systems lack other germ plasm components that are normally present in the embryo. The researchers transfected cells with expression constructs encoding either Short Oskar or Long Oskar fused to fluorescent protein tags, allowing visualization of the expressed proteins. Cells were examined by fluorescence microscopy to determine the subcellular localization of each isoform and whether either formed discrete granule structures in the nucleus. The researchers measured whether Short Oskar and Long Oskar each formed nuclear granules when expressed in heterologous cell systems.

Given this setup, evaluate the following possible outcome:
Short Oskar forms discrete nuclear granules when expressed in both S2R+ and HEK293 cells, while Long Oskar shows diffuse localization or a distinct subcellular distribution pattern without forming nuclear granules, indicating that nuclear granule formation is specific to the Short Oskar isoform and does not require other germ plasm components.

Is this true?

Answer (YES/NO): YES